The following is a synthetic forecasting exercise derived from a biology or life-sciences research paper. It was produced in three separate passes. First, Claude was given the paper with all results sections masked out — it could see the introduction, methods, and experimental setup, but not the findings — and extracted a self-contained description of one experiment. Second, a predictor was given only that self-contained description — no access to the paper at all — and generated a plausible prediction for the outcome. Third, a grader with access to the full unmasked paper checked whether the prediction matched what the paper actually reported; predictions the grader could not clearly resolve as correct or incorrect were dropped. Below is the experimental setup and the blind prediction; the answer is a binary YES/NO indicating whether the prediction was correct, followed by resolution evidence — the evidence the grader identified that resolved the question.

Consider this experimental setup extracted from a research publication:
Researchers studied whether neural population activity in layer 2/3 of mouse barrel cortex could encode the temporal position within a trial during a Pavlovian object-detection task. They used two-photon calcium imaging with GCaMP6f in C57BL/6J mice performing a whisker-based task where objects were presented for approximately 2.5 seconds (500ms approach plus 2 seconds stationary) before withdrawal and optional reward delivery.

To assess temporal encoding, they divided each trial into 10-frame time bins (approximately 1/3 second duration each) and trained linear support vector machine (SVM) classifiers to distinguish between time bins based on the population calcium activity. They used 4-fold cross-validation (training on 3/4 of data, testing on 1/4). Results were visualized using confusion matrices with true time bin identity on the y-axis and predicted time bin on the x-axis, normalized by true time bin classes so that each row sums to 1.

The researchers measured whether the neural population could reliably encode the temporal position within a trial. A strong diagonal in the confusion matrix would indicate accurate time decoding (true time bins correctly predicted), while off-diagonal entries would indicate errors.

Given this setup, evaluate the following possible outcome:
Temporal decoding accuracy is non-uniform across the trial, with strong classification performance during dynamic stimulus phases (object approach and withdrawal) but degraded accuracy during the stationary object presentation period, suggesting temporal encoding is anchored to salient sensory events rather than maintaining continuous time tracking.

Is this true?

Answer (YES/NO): NO